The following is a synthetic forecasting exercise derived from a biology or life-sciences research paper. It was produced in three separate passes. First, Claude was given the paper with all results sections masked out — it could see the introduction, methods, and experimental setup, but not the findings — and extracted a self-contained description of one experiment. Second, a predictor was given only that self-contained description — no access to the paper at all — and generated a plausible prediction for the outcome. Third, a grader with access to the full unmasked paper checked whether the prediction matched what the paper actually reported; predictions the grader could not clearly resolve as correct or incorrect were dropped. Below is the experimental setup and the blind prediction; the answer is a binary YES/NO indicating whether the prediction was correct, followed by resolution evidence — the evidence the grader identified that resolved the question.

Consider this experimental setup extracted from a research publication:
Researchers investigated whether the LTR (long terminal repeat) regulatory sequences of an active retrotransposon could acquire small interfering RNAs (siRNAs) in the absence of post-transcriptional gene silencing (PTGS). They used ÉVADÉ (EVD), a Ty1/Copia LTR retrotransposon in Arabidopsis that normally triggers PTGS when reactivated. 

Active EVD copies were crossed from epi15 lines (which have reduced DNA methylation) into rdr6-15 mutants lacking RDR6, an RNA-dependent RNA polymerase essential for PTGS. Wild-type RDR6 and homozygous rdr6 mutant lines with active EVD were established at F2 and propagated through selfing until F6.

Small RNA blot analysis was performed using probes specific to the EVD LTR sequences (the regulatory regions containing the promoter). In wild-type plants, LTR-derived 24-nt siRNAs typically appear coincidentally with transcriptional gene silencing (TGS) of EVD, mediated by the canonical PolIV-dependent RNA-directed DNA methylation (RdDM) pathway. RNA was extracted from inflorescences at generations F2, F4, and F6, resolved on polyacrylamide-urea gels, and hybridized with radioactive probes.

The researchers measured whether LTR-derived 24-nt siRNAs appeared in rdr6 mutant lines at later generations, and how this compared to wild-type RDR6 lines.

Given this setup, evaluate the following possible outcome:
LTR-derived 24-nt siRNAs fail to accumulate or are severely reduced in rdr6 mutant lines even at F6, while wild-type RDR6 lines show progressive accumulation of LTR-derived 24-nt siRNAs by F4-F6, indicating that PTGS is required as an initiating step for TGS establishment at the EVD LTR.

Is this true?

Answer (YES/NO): NO